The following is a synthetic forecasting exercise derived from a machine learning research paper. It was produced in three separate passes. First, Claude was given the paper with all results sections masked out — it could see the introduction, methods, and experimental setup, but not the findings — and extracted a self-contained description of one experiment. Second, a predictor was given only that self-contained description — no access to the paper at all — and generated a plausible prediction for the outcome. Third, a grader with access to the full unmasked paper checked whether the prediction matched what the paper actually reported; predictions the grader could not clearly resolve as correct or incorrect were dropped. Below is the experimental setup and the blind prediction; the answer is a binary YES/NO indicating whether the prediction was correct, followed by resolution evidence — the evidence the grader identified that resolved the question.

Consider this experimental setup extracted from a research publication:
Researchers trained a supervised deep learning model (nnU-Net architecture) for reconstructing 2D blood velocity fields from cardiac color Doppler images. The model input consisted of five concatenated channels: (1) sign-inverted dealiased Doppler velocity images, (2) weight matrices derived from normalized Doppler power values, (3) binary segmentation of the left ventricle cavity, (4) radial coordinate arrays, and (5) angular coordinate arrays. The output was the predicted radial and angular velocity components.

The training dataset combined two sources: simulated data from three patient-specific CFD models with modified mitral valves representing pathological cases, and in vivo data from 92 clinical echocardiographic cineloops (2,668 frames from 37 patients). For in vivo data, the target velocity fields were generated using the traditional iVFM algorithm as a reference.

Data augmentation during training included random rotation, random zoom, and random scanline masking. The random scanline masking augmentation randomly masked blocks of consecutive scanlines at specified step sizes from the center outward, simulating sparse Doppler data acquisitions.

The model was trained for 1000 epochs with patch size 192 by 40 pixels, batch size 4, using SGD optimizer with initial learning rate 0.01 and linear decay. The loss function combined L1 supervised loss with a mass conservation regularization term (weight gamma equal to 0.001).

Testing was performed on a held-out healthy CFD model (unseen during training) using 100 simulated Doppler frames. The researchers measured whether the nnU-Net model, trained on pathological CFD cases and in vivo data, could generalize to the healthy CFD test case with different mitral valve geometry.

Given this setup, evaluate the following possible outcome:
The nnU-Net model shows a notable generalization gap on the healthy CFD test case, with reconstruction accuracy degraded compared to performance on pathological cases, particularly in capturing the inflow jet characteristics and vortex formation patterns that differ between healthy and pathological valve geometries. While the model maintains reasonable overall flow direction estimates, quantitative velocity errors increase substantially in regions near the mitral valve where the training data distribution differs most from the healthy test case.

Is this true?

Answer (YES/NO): NO